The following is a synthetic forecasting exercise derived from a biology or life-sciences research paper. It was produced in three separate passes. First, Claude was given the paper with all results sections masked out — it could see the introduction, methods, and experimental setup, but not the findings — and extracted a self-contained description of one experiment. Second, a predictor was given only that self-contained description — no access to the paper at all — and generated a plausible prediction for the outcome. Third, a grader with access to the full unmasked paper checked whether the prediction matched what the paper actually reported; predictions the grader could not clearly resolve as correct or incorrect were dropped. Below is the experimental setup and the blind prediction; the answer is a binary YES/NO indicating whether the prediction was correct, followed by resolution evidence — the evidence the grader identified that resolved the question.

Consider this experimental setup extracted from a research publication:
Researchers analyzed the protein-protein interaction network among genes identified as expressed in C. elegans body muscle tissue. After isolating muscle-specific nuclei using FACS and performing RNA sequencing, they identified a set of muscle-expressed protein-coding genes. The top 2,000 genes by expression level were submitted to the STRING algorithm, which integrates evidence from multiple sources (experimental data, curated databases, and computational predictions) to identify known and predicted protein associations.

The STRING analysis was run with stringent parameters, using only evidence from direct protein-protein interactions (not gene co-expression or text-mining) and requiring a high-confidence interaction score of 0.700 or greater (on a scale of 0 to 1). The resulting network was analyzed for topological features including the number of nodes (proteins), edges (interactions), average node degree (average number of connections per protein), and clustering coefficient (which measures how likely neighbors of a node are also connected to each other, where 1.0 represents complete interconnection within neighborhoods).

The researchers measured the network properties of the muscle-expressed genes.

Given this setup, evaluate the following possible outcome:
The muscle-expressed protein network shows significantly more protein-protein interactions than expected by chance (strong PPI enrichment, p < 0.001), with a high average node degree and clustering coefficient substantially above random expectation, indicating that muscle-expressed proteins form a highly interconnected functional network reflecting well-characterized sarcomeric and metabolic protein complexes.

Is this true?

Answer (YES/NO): NO